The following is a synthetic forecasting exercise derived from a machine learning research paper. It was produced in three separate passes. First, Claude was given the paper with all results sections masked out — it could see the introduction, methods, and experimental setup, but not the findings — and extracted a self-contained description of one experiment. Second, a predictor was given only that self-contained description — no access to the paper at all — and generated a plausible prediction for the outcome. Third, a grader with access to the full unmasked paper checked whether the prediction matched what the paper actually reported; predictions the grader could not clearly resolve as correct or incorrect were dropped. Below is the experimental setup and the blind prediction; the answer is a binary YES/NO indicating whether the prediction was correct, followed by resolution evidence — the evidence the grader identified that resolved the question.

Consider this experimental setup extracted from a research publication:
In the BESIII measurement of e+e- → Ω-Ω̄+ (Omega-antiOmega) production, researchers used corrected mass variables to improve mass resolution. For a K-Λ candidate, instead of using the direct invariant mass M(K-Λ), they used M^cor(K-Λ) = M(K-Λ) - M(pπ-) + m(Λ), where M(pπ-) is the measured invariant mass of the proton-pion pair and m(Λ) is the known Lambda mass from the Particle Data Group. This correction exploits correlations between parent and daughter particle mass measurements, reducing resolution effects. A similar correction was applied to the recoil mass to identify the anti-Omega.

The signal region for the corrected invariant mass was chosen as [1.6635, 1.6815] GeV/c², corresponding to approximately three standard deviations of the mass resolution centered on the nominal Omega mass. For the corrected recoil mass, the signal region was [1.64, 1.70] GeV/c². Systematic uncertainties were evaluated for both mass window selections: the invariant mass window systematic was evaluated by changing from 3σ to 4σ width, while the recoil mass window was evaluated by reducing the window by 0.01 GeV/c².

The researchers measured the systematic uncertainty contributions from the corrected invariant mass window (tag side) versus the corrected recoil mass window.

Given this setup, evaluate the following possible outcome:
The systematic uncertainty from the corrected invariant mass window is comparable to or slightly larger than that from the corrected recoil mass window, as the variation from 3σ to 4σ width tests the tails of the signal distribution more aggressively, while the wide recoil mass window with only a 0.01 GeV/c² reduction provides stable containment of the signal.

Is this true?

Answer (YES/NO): NO